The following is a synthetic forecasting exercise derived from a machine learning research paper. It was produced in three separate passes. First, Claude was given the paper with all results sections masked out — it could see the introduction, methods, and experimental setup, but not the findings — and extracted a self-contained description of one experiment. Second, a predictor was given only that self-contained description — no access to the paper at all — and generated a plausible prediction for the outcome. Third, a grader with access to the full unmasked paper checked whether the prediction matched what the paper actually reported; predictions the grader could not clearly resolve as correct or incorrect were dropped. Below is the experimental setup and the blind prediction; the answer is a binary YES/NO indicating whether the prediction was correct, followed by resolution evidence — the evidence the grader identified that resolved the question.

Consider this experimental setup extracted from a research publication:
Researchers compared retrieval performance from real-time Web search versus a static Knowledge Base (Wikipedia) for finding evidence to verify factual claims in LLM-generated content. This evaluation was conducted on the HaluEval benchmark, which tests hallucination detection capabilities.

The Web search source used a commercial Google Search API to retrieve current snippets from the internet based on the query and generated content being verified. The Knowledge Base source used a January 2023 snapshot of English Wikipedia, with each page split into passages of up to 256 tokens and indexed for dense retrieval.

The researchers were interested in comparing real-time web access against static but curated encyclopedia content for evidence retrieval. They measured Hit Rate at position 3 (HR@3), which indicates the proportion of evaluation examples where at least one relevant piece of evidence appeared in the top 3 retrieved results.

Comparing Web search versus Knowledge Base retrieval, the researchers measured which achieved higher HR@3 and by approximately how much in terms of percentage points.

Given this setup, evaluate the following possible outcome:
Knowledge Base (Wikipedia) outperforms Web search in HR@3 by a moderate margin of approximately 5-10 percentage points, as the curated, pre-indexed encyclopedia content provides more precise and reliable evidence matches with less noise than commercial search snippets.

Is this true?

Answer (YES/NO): NO